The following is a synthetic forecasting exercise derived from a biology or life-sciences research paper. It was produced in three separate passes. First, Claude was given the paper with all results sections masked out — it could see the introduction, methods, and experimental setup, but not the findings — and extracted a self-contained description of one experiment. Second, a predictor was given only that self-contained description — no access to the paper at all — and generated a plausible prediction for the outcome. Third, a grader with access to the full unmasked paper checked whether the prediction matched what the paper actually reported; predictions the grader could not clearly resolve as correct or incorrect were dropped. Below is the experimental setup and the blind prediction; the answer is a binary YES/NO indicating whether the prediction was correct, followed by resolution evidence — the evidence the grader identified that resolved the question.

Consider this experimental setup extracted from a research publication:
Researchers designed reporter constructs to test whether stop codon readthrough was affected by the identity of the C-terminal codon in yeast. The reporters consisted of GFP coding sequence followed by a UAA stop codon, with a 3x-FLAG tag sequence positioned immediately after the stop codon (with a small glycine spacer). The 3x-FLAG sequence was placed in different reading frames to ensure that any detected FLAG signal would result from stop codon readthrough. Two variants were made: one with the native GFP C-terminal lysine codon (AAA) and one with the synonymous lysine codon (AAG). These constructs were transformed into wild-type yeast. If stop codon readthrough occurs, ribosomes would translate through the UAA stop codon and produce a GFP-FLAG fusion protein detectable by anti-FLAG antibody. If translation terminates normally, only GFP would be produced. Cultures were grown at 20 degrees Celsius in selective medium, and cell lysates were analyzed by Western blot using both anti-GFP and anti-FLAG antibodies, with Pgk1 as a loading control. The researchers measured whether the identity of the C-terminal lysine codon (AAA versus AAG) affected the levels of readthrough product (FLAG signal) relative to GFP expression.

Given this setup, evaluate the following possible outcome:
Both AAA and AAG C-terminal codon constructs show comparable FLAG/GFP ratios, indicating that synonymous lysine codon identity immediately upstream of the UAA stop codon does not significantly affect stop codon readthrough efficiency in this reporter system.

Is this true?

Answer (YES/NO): YES